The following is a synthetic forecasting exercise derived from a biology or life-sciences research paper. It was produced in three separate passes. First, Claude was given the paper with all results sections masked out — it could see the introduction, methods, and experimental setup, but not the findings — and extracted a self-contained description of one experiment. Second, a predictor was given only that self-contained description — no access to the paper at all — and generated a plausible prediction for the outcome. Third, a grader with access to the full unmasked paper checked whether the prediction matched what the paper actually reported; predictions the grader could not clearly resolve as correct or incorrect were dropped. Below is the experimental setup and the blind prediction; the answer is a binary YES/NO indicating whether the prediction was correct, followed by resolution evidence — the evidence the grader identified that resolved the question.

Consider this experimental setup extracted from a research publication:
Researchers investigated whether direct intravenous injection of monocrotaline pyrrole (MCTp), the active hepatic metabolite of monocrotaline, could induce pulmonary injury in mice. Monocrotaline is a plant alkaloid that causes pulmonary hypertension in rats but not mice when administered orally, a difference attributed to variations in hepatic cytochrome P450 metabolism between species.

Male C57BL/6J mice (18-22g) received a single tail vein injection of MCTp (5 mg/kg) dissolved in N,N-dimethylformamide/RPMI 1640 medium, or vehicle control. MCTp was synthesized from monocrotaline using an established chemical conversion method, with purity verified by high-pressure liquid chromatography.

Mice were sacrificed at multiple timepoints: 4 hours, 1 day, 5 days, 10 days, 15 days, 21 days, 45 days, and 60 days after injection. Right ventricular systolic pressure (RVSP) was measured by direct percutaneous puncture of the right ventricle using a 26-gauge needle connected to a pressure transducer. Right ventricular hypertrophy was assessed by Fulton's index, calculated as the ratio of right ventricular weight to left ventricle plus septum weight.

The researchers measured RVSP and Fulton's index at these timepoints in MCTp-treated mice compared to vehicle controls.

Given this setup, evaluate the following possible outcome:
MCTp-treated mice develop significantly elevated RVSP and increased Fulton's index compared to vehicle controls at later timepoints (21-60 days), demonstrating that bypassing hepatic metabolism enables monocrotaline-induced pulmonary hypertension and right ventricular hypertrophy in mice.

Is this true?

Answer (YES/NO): NO